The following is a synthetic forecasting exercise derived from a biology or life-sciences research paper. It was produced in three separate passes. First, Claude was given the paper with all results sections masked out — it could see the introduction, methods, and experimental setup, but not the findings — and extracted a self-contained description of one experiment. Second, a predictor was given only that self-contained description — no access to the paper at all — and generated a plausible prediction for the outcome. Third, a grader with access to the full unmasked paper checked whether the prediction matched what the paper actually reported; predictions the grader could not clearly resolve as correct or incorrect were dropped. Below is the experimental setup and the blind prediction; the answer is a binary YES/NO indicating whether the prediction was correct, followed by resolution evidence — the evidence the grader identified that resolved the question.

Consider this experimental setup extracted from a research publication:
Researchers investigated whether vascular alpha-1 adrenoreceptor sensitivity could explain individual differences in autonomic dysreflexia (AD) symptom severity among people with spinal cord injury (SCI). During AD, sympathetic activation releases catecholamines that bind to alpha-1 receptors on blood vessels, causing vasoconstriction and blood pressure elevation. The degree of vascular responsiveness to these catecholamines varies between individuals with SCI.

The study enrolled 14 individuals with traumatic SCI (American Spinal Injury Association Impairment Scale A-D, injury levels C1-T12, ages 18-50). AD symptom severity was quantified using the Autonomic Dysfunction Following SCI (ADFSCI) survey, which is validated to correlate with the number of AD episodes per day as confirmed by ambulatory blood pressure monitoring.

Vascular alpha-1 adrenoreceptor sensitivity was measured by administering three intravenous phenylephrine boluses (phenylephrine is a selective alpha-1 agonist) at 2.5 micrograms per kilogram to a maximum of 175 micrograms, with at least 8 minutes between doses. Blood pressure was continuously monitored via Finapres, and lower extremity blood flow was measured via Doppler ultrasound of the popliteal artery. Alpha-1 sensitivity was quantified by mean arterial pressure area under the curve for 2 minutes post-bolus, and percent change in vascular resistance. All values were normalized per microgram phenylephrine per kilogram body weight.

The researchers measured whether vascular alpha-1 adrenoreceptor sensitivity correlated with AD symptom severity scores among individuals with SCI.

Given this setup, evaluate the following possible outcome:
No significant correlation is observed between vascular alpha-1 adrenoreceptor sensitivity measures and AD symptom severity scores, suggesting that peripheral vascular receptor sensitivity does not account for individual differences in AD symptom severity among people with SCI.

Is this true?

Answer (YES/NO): YES